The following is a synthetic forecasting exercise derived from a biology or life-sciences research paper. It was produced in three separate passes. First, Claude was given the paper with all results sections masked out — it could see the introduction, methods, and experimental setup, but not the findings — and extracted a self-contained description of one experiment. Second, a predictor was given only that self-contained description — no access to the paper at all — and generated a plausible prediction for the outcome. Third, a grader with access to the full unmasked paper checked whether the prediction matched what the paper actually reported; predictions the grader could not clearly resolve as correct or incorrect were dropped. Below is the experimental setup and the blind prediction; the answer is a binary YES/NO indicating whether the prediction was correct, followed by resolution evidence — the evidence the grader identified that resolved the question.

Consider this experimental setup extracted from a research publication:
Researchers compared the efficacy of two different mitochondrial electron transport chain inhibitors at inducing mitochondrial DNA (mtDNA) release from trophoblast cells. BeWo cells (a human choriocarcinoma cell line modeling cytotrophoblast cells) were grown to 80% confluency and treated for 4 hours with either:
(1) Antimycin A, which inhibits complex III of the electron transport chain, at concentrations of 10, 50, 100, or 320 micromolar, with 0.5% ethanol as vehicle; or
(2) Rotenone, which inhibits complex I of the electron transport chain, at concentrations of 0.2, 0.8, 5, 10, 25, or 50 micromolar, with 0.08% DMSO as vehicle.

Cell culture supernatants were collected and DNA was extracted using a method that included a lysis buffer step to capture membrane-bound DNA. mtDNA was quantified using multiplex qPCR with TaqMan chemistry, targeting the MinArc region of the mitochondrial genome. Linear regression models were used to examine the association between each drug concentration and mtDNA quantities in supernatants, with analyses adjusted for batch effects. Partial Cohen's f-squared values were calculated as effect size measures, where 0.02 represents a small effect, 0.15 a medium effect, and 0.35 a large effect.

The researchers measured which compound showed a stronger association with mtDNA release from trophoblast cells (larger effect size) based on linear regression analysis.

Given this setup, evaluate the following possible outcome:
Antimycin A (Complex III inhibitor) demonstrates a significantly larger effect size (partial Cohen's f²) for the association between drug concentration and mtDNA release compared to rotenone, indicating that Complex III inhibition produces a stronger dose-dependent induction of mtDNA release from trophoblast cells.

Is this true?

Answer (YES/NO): YES